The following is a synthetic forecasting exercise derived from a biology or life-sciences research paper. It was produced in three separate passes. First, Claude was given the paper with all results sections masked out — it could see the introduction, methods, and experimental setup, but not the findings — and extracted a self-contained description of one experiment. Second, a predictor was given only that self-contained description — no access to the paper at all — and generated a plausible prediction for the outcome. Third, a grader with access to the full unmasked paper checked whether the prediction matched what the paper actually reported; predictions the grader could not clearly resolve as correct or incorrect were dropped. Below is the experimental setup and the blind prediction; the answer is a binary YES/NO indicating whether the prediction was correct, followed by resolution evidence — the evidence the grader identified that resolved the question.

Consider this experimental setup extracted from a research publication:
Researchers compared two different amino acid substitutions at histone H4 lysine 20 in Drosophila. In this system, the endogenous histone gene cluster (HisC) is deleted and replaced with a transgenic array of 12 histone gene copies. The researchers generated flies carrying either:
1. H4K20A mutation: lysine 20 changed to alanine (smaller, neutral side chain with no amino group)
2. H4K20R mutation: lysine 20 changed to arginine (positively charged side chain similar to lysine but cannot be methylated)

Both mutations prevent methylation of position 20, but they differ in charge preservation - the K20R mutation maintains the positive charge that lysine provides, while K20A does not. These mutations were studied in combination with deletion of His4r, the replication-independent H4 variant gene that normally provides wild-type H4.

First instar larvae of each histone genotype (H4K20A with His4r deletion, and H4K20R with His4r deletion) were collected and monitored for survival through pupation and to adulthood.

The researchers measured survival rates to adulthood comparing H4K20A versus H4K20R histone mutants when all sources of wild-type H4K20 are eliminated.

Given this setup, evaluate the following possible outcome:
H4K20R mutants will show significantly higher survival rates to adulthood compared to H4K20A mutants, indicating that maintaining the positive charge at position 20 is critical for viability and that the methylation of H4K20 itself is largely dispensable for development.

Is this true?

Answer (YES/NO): NO